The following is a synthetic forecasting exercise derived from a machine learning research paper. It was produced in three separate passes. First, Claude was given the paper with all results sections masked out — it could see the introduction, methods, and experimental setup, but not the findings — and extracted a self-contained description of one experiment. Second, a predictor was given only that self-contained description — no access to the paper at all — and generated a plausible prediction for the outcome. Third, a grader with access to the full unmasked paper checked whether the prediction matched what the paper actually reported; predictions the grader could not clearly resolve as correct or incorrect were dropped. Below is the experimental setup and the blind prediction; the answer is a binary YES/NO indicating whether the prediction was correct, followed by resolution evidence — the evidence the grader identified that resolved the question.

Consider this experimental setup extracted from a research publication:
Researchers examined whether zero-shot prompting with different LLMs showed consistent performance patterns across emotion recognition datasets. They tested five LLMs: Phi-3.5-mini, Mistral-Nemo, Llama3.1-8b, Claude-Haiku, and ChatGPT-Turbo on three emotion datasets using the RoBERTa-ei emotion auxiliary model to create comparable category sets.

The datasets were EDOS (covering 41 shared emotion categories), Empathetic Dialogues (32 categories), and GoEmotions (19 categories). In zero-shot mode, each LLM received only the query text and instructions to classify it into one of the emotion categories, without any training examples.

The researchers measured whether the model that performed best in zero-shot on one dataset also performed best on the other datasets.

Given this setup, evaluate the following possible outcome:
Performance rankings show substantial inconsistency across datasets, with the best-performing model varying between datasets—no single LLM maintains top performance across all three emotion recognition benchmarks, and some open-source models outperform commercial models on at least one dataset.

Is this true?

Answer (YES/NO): YES